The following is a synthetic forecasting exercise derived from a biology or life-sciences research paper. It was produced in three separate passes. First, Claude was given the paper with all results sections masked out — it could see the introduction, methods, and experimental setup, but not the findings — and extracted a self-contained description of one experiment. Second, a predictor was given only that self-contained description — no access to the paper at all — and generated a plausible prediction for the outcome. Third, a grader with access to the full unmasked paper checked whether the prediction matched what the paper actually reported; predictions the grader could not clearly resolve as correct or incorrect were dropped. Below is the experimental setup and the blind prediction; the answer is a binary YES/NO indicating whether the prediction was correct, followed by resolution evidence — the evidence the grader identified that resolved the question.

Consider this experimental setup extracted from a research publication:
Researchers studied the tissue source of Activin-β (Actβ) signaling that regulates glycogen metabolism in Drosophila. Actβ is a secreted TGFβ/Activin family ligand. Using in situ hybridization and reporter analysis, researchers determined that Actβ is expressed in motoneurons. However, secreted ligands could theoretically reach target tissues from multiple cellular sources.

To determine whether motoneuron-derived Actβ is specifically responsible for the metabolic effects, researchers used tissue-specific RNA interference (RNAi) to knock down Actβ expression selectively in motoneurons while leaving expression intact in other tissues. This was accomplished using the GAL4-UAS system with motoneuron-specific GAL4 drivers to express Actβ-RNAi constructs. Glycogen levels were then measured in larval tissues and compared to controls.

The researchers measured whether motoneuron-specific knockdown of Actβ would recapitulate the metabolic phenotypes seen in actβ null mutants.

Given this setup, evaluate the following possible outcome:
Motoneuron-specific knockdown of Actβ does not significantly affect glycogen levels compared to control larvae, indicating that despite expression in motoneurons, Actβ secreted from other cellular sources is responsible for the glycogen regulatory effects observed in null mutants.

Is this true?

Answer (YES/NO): NO